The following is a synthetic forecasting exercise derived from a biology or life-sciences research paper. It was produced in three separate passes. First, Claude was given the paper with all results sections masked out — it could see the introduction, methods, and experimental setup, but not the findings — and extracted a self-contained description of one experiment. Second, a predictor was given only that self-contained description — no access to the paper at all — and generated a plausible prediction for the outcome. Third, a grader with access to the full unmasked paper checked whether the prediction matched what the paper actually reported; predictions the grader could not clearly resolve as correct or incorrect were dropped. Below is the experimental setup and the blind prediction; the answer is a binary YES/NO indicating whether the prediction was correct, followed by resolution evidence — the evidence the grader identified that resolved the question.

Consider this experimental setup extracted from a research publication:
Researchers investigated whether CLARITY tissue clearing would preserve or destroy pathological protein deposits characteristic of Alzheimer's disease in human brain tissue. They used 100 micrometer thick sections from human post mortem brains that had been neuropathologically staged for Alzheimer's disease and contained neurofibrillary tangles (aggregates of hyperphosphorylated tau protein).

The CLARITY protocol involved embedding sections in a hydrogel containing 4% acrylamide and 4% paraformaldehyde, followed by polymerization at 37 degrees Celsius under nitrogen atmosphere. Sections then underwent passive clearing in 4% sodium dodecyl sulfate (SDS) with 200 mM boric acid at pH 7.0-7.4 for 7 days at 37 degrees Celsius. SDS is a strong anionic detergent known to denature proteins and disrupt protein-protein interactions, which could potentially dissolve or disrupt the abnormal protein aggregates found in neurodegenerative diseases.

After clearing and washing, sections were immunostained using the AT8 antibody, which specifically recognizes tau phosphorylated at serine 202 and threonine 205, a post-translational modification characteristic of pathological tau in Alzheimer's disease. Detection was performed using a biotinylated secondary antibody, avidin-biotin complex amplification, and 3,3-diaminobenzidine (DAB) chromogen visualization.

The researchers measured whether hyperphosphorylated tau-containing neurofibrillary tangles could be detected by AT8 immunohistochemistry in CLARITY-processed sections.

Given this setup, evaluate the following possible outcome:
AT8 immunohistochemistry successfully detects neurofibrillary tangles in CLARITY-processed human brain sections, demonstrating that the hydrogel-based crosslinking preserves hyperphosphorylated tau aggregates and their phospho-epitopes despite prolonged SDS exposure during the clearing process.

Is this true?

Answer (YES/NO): YES